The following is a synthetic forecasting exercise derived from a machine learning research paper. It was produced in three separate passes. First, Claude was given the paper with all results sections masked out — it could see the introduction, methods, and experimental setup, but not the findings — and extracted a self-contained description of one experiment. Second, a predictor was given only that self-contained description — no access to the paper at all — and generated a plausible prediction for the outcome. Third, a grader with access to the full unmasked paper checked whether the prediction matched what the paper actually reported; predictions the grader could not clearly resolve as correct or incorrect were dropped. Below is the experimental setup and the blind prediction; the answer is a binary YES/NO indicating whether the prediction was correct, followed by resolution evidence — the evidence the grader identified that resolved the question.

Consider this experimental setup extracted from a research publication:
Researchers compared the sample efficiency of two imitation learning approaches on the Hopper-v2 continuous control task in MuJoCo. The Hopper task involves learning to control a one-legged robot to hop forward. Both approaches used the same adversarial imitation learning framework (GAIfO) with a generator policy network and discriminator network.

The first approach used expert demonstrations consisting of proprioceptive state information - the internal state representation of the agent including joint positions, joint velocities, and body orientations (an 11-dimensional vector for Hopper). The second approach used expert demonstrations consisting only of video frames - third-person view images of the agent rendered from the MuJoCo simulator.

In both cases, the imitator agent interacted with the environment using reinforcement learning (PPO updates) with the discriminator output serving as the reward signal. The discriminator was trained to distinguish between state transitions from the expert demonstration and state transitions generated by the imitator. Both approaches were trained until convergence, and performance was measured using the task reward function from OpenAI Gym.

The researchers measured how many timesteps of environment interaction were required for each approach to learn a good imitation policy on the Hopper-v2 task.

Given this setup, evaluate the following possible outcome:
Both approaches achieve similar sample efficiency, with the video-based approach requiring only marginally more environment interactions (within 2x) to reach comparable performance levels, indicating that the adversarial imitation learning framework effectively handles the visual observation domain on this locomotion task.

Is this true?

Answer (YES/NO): NO